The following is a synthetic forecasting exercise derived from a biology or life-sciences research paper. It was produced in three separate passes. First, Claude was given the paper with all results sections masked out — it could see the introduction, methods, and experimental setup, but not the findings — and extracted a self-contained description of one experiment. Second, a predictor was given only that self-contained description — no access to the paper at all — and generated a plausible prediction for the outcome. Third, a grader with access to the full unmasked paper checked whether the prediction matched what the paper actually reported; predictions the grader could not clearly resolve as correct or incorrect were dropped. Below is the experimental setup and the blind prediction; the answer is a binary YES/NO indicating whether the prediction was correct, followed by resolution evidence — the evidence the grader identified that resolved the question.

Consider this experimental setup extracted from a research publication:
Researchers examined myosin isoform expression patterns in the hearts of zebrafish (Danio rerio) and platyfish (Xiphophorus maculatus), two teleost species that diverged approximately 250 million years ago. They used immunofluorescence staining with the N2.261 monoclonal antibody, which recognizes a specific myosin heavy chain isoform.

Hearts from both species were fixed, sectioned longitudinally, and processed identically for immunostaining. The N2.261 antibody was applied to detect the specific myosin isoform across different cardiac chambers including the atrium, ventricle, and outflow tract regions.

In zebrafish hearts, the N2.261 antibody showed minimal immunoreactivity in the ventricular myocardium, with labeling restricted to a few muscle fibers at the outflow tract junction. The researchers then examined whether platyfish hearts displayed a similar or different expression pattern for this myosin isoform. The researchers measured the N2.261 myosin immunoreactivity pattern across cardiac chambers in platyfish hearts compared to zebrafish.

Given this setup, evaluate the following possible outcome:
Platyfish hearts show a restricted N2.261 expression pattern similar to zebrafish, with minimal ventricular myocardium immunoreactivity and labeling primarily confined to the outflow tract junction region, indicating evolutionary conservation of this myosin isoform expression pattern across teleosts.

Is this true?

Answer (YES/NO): NO